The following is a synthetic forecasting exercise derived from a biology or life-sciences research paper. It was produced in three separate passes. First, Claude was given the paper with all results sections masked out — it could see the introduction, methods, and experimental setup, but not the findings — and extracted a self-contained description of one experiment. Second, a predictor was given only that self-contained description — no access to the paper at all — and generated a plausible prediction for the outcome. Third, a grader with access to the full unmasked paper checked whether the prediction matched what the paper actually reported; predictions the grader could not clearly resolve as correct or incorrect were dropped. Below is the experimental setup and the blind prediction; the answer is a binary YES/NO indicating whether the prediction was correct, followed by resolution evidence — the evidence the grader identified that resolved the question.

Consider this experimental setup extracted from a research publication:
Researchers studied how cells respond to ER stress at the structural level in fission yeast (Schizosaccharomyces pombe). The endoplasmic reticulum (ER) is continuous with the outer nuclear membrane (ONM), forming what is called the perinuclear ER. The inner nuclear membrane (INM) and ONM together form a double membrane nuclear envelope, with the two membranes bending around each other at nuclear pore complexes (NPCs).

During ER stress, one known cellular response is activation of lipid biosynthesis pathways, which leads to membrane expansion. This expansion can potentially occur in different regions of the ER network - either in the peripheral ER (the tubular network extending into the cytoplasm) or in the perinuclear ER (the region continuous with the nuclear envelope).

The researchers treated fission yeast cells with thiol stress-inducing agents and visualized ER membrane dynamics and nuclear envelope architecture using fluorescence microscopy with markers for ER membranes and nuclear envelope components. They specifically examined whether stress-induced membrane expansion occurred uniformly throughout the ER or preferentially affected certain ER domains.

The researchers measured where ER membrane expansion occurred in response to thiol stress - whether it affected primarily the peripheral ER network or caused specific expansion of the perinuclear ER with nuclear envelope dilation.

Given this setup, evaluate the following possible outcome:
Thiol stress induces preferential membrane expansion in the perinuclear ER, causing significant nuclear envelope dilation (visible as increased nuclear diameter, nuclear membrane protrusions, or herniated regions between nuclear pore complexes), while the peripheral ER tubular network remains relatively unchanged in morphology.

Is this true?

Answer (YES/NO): NO